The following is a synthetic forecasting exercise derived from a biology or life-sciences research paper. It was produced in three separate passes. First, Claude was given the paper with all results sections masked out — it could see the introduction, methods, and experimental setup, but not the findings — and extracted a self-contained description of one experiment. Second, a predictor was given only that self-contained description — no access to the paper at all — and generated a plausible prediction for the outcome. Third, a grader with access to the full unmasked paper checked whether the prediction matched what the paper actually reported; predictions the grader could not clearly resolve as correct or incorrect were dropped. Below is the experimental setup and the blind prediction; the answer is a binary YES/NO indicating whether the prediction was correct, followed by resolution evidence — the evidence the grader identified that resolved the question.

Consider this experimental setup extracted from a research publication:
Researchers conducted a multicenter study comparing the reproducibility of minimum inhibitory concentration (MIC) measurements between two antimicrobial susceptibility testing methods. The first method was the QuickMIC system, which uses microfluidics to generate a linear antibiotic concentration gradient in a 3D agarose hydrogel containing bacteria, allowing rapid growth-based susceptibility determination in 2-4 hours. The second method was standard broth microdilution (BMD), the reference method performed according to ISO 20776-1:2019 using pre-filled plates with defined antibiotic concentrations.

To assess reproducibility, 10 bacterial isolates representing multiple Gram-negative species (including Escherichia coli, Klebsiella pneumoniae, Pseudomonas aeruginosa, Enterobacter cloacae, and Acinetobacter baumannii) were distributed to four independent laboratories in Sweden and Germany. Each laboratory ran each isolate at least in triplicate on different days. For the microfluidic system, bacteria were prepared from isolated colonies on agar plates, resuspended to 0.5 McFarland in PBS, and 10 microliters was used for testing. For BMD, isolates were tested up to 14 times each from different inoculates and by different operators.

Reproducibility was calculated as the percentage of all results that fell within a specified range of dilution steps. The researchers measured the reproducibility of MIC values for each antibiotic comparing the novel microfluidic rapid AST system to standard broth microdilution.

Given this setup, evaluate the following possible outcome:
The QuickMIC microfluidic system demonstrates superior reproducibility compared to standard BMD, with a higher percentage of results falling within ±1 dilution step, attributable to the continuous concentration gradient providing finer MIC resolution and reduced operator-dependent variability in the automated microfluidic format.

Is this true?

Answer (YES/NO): YES